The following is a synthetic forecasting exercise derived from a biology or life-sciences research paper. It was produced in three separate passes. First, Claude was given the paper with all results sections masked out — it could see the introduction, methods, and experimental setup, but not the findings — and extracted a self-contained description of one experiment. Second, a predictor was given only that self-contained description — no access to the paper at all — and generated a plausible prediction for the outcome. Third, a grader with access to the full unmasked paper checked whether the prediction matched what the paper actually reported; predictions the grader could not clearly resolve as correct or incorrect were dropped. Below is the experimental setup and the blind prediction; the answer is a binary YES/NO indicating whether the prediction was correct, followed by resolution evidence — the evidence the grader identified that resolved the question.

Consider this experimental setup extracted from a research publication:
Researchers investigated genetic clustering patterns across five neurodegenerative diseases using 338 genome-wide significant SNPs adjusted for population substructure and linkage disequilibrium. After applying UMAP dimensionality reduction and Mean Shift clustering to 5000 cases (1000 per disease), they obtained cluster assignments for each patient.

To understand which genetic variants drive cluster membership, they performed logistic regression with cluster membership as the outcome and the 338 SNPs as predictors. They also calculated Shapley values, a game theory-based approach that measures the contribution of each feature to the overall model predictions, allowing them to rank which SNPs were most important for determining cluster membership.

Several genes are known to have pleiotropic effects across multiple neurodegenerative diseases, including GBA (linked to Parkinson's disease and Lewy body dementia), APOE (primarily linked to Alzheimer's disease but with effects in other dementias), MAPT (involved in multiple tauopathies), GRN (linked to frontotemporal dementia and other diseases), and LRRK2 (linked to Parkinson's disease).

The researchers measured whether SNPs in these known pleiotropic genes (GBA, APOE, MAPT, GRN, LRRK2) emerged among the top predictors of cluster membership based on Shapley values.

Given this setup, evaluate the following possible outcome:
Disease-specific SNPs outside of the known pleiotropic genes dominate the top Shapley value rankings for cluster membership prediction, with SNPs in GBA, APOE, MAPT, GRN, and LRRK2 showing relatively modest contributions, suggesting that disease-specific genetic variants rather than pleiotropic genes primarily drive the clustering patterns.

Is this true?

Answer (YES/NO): NO